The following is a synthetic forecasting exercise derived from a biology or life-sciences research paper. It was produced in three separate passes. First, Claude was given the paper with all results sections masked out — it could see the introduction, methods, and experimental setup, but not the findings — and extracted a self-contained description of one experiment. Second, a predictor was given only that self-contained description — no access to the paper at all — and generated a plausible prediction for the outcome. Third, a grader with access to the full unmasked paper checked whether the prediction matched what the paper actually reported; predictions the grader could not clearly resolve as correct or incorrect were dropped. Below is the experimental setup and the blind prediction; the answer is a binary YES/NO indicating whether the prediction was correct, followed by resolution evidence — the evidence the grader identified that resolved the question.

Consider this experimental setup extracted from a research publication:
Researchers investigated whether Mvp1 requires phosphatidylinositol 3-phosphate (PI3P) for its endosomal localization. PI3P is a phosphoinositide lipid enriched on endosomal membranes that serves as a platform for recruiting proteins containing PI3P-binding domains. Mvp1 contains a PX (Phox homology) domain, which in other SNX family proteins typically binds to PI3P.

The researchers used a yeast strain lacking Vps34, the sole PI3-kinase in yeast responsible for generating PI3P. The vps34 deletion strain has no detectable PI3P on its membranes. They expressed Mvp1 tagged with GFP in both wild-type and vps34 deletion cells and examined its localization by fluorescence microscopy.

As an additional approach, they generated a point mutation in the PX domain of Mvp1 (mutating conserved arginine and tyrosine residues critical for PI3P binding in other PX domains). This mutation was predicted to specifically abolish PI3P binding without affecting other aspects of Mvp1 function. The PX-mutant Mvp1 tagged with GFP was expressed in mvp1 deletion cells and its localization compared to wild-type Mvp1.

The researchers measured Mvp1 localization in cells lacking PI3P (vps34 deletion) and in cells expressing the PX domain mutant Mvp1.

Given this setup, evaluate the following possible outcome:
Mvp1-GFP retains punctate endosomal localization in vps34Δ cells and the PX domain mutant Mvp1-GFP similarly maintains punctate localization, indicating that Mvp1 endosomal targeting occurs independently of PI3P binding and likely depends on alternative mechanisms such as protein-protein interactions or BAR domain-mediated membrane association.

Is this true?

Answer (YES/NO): NO